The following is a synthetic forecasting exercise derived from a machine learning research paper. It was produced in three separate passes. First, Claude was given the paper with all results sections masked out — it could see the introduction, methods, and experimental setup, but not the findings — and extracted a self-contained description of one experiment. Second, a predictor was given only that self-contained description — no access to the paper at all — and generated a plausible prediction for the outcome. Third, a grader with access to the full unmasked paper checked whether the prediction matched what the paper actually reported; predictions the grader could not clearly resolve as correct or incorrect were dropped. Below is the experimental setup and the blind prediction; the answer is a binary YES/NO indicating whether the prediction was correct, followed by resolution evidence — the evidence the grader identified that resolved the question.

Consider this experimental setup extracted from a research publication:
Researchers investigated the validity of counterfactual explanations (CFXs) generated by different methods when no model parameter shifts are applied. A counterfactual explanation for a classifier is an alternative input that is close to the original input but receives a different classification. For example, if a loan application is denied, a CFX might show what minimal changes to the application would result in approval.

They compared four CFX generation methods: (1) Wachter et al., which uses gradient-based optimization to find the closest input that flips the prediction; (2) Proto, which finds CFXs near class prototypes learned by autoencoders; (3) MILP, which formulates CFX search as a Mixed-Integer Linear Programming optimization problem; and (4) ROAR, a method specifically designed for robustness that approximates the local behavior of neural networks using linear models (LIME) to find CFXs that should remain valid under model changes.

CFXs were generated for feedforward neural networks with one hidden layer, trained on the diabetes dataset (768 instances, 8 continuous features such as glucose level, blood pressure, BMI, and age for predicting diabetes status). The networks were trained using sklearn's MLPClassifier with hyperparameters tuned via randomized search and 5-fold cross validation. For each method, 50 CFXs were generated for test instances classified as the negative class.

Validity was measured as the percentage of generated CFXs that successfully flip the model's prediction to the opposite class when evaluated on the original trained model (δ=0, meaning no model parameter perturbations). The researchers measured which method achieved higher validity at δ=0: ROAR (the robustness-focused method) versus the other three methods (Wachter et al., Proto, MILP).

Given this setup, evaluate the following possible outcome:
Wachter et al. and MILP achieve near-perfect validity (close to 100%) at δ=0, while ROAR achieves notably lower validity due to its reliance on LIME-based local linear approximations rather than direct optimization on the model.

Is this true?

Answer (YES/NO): YES